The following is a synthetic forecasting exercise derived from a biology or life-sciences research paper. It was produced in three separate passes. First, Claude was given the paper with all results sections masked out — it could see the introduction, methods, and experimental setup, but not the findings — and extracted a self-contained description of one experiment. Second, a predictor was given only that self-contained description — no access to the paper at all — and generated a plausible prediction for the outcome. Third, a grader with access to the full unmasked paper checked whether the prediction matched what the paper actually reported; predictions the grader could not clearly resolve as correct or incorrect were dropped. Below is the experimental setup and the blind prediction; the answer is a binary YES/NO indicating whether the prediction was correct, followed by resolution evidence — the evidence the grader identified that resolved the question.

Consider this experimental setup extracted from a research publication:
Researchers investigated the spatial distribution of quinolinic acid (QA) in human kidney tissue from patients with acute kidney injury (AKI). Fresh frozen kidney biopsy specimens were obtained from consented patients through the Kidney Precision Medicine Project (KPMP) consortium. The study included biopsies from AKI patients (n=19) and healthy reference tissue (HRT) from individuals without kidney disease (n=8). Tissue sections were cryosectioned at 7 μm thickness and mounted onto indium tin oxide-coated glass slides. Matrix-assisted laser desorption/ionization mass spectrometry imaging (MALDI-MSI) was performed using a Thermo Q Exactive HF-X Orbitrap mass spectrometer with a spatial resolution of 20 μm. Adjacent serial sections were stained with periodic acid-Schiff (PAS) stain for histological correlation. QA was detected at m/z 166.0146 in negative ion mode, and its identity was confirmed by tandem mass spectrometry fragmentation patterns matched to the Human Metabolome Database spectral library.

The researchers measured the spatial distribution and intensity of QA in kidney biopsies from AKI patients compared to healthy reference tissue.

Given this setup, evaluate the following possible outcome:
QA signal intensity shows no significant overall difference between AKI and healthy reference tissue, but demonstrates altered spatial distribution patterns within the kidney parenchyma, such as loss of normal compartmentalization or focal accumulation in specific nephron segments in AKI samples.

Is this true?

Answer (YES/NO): NO